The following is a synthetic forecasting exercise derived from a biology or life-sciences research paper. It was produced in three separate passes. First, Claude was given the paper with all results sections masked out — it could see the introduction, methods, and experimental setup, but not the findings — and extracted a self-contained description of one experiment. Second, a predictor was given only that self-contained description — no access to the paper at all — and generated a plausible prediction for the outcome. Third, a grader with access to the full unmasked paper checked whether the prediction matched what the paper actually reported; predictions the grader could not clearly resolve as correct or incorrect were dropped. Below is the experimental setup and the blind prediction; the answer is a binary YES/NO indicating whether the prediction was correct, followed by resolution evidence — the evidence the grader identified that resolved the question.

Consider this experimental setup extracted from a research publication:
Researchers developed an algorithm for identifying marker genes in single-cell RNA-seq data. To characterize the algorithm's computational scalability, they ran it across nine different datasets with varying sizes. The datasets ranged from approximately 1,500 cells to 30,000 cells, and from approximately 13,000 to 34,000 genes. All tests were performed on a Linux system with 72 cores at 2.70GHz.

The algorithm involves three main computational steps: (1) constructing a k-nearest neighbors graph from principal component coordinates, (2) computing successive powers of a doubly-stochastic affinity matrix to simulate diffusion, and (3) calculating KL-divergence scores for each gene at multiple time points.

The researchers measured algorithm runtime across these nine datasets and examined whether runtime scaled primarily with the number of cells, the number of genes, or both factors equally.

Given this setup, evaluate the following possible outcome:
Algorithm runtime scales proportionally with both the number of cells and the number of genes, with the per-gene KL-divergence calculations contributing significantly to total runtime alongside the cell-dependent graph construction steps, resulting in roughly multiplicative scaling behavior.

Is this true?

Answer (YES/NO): NO